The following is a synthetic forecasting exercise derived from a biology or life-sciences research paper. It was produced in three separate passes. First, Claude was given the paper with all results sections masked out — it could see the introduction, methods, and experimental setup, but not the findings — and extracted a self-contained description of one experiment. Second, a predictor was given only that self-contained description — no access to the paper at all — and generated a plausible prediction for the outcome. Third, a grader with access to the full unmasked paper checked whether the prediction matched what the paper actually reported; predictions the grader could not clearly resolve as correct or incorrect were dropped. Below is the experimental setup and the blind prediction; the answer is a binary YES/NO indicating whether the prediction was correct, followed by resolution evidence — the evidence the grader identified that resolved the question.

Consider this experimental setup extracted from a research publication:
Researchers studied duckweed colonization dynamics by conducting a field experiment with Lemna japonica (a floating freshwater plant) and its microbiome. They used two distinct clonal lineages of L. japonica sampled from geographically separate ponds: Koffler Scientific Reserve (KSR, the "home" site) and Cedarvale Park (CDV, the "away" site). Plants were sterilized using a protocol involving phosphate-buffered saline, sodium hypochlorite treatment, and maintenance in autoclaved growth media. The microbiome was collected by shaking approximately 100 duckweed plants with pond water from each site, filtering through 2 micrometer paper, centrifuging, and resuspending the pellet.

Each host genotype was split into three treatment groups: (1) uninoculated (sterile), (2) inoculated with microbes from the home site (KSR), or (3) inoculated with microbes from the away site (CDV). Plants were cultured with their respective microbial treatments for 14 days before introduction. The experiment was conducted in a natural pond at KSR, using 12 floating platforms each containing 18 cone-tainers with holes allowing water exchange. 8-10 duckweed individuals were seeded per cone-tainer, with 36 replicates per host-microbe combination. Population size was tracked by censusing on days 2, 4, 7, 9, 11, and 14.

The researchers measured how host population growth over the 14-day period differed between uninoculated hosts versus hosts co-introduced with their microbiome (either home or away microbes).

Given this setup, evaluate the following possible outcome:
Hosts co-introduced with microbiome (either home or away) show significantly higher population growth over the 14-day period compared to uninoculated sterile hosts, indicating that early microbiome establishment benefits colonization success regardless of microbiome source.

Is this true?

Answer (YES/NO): NO